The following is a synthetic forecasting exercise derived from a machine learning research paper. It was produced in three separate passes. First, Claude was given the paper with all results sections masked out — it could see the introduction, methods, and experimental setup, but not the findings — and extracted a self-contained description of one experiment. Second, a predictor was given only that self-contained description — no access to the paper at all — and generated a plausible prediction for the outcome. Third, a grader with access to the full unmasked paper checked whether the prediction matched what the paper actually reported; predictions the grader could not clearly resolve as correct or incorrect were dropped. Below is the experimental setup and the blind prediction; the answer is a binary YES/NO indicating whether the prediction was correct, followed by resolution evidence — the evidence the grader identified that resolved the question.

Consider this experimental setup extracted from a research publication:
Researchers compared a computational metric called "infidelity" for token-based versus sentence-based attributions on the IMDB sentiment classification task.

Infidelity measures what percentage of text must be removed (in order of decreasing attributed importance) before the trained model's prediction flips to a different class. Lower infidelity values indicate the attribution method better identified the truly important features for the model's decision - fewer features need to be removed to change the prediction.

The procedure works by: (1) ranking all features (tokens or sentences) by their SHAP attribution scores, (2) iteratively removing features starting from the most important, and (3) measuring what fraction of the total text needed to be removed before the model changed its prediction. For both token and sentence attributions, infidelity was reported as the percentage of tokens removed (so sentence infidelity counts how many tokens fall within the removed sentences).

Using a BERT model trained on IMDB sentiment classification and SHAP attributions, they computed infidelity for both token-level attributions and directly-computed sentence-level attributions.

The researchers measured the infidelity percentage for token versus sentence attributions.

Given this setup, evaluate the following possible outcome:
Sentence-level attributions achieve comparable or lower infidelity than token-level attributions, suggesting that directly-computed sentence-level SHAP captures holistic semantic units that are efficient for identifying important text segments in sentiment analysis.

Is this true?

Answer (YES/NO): NO